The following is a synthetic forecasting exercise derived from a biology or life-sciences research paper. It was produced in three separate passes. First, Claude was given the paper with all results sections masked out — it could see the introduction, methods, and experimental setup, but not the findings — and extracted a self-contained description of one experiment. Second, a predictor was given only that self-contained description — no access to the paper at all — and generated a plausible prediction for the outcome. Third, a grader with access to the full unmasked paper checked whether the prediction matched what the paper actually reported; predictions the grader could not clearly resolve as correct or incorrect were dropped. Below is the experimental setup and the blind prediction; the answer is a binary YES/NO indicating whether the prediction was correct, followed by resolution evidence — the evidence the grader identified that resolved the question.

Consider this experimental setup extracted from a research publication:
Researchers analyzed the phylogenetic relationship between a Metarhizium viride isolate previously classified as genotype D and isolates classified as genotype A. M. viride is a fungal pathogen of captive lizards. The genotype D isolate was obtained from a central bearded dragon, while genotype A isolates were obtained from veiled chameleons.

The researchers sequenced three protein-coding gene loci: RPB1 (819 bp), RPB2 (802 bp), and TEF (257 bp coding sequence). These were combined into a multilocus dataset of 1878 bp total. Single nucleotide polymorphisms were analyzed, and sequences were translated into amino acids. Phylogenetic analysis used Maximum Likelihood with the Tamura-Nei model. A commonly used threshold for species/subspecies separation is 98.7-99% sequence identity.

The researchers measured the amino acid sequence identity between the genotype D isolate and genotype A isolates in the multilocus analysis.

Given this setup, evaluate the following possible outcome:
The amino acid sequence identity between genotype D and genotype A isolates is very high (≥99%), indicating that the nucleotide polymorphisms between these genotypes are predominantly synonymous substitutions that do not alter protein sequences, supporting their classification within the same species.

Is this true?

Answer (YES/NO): YES